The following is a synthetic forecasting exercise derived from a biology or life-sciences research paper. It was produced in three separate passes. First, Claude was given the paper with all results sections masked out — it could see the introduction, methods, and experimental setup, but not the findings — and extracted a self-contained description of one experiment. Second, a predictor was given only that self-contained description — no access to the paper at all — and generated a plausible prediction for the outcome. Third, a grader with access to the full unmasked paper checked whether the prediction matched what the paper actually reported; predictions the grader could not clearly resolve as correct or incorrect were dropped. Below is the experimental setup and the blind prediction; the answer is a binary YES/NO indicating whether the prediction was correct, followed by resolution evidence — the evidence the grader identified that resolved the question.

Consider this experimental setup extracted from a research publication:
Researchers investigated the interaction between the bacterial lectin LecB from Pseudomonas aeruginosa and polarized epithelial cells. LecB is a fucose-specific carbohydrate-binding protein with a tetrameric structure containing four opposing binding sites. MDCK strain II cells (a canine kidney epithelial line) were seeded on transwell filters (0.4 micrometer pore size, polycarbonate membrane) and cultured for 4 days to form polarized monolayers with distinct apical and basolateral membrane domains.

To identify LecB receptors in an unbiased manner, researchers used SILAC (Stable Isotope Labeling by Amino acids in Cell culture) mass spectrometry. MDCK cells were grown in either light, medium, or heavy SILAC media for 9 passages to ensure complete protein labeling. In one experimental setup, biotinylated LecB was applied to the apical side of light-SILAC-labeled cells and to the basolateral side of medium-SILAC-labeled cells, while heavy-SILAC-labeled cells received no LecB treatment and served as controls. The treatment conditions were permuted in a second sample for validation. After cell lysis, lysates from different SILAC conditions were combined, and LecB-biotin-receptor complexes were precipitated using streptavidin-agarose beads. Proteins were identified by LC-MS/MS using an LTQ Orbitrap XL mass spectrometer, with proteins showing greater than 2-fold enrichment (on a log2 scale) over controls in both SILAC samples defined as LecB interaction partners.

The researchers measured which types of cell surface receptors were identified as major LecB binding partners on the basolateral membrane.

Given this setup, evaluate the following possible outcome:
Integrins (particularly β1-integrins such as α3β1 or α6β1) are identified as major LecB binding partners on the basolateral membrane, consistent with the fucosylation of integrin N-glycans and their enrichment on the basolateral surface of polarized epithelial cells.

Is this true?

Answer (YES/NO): YES